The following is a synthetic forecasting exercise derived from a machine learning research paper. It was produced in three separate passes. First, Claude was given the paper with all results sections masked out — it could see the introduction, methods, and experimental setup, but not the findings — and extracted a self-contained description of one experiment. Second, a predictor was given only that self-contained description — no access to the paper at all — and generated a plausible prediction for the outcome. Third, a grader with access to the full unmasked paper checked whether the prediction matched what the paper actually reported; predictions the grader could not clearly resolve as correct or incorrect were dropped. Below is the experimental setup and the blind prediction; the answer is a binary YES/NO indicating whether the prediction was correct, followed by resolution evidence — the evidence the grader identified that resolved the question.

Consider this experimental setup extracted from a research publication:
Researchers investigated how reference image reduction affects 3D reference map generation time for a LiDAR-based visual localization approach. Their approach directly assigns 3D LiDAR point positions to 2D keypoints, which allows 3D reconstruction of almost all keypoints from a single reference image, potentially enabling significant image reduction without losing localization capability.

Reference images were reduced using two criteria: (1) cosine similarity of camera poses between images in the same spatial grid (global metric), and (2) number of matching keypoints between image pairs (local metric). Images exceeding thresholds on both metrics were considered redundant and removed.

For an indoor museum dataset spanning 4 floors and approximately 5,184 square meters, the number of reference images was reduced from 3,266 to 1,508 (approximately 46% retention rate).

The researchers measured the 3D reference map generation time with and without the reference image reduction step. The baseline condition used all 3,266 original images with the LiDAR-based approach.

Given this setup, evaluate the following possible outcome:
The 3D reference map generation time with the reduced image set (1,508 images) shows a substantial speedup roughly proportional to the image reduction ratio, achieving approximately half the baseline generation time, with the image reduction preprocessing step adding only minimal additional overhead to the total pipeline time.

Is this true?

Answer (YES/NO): NO